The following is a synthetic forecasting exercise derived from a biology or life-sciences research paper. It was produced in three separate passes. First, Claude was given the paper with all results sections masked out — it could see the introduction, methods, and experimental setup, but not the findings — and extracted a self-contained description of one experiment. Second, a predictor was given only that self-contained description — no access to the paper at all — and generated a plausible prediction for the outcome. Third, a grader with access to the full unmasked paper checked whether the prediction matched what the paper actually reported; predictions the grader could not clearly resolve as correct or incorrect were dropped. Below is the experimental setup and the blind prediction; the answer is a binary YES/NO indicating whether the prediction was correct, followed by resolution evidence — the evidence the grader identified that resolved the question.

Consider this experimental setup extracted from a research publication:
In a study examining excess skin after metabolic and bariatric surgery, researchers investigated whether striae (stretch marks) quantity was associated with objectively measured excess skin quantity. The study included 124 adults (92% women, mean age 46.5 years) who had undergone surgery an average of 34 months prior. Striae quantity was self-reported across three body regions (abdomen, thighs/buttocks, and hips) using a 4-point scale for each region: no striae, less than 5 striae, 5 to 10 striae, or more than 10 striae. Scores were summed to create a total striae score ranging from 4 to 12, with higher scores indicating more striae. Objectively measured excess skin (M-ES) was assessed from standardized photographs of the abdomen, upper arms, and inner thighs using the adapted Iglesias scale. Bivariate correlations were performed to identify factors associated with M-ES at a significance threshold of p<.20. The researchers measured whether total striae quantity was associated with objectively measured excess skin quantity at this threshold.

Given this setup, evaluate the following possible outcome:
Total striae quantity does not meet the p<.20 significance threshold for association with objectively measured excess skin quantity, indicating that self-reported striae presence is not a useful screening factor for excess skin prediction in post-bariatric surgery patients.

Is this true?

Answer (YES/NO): YES